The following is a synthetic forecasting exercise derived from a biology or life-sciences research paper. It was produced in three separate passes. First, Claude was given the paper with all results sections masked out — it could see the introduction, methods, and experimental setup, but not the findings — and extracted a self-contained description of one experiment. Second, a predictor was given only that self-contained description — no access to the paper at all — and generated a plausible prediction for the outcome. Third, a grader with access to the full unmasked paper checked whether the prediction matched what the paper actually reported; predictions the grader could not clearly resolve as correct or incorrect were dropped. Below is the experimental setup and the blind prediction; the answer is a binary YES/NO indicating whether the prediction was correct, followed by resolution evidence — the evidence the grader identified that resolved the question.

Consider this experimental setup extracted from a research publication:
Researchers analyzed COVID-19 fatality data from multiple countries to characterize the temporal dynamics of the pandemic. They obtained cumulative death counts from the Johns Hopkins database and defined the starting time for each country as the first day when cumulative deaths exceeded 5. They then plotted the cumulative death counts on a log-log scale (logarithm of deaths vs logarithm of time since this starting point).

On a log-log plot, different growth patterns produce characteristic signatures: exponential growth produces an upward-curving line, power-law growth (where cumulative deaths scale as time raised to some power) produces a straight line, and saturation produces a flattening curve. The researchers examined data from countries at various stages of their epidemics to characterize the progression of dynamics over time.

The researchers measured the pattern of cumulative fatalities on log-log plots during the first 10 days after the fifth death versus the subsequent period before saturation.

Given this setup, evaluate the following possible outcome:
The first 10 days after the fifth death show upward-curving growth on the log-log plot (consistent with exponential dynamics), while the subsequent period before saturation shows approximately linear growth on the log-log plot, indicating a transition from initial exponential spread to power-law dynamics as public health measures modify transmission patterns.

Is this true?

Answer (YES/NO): YES